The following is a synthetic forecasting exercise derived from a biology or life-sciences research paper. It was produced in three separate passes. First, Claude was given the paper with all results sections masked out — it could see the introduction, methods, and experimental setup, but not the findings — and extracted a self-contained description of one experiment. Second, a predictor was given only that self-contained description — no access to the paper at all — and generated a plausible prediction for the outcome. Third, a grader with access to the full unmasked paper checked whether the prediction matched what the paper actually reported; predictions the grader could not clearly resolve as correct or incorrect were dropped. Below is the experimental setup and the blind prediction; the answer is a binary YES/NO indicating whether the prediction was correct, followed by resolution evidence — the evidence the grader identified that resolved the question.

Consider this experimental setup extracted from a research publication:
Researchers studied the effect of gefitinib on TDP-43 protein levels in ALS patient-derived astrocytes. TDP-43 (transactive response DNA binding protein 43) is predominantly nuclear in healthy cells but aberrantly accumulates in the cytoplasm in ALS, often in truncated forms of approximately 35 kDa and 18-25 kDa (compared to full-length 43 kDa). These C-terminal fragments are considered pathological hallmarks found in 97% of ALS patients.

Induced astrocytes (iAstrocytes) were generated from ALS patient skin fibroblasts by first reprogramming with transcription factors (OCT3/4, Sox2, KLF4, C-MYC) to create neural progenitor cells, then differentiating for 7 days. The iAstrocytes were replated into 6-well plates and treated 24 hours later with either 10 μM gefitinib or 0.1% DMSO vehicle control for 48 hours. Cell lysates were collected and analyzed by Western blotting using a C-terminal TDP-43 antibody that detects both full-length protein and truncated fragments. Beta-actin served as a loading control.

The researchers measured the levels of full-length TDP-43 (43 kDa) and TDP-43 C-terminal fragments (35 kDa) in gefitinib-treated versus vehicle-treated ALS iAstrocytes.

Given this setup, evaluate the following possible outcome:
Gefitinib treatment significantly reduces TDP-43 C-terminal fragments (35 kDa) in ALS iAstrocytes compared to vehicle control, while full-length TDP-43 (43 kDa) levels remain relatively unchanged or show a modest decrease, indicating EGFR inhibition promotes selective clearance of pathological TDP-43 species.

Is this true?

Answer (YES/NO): NO